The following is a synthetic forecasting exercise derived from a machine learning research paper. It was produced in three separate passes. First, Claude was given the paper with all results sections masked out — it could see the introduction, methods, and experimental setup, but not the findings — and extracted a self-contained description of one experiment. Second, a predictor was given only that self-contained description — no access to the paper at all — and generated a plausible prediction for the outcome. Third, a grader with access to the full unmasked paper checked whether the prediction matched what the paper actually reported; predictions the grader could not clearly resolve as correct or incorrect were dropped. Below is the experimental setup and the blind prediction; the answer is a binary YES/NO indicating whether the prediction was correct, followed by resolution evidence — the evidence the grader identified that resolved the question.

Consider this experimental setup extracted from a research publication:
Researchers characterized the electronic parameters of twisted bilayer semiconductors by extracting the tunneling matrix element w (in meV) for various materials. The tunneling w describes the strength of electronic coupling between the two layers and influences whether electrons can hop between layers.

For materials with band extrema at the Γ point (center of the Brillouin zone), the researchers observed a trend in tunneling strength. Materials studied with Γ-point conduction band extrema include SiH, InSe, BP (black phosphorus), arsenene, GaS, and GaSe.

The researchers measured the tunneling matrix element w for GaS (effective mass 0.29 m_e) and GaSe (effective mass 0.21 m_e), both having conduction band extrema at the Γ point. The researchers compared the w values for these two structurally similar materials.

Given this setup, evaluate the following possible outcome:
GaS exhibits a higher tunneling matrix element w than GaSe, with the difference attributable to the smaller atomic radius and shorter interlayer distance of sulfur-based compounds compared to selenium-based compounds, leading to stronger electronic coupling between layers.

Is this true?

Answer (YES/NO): NO